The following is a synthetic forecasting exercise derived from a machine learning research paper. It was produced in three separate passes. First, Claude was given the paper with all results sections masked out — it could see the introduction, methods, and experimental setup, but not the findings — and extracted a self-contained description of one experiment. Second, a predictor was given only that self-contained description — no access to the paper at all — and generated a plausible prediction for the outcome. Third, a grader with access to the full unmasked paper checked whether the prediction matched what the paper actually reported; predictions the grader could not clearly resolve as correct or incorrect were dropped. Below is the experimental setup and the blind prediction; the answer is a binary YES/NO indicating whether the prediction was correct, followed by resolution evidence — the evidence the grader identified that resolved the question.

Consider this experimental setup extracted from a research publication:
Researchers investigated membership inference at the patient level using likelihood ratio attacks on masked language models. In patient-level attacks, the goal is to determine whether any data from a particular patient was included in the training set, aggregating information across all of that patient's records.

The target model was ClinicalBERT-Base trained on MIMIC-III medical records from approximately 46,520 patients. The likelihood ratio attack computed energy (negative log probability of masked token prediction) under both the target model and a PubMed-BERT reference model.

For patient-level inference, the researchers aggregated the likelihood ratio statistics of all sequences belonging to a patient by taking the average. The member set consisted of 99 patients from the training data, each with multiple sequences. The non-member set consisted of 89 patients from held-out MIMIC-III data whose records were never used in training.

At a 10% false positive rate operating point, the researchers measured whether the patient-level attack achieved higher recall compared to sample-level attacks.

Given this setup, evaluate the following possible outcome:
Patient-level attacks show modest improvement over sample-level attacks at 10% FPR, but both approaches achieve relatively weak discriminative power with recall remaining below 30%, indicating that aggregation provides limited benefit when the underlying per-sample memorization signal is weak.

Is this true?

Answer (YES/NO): NO